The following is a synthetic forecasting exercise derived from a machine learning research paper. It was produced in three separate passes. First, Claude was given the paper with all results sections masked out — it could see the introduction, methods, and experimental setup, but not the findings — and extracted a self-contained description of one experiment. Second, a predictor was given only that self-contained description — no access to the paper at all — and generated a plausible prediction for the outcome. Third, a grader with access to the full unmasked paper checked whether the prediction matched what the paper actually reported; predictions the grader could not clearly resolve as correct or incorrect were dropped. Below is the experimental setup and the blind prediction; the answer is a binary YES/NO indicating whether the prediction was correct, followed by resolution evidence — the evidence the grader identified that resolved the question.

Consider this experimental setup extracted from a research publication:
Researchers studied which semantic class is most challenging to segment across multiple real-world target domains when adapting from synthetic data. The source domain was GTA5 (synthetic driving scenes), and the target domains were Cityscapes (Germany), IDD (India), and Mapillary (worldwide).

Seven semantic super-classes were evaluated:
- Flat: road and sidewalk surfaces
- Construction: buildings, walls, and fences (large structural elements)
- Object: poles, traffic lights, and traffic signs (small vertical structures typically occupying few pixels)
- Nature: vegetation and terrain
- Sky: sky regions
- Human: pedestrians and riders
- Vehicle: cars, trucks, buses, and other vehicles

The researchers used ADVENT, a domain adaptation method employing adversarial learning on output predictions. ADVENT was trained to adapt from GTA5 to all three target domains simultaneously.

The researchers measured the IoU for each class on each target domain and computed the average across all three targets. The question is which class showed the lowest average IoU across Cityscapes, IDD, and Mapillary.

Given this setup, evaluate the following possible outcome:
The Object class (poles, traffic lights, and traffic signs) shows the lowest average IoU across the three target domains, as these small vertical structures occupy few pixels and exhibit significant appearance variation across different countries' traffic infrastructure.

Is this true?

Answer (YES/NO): YES